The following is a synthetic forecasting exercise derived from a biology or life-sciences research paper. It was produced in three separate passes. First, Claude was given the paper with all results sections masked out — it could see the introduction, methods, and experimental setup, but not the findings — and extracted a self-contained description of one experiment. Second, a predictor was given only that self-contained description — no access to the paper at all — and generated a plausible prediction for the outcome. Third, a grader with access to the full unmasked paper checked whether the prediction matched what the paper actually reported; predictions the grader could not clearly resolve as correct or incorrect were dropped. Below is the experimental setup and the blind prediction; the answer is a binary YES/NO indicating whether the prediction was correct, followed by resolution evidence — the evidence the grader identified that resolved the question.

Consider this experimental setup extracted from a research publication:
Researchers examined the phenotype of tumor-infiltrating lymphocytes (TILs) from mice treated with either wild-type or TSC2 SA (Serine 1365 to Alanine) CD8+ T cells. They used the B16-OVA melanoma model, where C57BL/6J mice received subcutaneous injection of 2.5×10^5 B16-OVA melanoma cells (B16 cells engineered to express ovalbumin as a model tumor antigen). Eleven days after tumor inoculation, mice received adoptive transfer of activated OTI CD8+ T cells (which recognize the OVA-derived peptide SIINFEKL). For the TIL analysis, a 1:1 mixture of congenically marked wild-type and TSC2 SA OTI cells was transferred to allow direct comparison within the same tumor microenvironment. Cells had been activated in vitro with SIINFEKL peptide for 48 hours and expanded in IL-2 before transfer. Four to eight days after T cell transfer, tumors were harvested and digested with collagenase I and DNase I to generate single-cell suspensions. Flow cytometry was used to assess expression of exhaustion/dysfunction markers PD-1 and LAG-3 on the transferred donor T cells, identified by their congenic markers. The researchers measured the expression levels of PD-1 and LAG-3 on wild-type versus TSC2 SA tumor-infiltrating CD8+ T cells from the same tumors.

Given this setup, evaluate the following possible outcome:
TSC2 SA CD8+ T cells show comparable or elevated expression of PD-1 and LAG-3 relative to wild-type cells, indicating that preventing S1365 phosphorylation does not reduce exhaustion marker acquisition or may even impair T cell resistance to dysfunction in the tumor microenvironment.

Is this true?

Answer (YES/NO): NO